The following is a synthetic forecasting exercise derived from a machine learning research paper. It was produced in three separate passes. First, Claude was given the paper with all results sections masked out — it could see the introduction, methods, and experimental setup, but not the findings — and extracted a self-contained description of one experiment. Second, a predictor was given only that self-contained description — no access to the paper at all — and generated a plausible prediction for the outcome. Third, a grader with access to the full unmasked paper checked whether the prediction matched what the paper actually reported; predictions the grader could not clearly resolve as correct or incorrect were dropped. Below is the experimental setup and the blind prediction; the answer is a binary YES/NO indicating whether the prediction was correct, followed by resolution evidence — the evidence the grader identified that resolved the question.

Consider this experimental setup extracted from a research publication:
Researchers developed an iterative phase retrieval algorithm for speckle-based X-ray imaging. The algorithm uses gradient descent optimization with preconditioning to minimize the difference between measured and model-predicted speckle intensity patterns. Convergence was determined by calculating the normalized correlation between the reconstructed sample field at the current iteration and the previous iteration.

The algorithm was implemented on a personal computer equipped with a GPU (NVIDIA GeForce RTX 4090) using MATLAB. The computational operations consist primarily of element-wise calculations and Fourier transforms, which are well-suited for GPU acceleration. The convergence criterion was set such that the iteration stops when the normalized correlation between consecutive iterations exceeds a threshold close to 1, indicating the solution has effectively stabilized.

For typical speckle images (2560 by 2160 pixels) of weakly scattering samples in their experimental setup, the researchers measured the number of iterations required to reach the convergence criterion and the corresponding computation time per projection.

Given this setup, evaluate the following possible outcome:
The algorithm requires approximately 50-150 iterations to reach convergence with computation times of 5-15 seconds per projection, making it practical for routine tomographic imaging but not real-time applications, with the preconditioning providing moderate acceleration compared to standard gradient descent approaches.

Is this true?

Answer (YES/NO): NO